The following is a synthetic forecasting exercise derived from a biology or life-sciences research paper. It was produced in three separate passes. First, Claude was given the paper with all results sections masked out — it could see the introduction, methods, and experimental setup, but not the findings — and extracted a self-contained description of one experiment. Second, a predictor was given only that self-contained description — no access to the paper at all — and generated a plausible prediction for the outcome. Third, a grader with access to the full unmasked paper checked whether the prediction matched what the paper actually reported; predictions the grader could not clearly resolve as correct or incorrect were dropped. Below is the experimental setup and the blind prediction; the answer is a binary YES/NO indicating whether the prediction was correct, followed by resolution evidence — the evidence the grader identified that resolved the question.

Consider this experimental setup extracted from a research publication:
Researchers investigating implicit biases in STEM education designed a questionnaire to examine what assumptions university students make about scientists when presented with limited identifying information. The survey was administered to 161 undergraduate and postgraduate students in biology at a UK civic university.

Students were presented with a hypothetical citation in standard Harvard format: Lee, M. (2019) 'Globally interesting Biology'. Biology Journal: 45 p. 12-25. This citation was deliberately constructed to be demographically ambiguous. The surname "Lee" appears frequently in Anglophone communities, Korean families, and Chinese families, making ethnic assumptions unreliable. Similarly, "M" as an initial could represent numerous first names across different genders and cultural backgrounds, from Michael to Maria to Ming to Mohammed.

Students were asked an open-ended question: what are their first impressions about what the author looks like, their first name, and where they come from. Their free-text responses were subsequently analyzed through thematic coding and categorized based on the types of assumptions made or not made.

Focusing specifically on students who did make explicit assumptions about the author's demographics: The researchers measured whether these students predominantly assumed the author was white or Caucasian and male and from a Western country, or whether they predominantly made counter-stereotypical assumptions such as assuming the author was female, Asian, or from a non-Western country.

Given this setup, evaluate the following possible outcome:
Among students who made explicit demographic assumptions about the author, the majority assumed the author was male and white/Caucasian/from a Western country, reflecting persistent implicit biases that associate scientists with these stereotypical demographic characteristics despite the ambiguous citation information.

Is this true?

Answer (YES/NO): YES